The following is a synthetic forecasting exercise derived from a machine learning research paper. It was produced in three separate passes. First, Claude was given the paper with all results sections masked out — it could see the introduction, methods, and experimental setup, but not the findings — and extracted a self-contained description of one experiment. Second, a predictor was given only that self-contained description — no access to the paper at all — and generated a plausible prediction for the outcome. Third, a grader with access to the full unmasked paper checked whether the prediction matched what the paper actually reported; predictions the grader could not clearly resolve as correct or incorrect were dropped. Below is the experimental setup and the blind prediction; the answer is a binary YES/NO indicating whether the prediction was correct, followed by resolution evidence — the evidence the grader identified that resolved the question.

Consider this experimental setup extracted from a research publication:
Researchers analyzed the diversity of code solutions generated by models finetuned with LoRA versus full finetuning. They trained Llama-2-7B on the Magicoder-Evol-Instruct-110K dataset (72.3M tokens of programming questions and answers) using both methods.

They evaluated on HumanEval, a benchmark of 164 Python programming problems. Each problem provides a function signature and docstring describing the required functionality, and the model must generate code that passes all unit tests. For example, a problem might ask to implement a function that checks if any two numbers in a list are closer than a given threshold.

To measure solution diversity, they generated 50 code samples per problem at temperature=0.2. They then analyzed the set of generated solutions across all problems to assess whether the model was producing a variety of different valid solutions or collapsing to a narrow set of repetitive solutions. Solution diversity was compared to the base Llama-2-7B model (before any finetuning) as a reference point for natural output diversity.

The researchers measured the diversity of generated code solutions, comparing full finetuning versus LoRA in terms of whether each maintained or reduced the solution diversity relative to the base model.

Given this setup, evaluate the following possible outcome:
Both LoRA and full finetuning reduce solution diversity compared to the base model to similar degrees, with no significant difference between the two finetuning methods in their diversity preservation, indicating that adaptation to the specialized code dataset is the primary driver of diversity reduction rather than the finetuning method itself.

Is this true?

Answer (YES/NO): NO